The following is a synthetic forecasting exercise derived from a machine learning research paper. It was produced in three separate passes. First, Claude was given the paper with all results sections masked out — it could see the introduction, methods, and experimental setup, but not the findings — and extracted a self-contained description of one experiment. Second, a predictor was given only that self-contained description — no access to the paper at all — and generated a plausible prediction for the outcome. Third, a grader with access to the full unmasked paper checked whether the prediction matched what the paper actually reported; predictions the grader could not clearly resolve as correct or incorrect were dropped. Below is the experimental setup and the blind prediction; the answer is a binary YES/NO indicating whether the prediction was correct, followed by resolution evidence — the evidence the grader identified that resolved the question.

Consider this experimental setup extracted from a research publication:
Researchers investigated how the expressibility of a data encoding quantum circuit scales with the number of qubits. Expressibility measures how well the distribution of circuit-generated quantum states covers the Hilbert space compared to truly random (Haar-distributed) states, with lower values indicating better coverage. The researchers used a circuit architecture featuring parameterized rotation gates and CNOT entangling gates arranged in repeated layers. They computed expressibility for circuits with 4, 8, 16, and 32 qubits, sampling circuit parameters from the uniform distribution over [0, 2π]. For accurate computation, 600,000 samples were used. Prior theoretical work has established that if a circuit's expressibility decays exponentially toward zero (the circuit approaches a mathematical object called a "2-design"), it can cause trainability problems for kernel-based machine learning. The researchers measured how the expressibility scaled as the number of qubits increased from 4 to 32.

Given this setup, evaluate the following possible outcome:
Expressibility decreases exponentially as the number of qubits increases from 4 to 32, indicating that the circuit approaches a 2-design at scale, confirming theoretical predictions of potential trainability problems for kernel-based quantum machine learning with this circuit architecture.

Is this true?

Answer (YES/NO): NO